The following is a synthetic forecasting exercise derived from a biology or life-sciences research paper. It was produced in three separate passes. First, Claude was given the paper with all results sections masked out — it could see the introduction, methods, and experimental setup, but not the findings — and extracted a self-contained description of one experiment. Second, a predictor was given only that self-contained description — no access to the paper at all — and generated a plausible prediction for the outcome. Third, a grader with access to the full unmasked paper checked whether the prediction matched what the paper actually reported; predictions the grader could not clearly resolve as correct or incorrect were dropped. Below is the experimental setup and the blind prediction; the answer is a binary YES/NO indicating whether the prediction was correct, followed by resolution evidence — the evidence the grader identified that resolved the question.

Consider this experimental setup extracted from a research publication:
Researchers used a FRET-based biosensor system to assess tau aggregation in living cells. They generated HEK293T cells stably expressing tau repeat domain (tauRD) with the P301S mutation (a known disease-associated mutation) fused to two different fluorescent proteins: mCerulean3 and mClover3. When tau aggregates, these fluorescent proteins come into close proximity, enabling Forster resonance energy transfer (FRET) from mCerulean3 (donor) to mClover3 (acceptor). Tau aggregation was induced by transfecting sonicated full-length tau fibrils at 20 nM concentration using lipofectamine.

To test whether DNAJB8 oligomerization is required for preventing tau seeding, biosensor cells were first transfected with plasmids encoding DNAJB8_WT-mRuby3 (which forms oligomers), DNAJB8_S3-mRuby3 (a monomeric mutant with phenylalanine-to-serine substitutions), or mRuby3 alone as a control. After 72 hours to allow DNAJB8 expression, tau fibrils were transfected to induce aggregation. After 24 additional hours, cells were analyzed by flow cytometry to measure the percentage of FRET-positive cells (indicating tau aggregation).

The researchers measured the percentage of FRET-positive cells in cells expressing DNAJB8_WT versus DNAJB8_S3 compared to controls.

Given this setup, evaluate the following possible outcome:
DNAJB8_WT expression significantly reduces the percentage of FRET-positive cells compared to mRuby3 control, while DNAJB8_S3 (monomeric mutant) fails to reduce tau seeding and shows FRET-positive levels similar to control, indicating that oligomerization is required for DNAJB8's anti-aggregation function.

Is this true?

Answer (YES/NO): NO